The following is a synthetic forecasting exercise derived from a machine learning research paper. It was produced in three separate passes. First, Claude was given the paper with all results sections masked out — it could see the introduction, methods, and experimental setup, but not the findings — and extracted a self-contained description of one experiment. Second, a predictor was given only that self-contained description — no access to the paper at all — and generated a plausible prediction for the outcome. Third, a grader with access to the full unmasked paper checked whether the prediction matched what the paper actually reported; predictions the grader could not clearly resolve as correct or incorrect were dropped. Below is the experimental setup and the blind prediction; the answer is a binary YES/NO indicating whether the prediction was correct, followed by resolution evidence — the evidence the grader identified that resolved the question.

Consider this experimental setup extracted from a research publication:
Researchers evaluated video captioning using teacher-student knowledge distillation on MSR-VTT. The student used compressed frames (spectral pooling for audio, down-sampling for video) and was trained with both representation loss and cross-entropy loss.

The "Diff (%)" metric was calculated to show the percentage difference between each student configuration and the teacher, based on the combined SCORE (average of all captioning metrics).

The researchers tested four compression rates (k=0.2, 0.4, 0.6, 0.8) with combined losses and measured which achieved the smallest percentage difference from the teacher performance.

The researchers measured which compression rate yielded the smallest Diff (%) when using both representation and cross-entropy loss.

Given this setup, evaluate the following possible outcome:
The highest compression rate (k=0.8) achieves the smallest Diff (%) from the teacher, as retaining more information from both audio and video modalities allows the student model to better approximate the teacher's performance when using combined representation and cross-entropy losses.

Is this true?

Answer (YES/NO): NO